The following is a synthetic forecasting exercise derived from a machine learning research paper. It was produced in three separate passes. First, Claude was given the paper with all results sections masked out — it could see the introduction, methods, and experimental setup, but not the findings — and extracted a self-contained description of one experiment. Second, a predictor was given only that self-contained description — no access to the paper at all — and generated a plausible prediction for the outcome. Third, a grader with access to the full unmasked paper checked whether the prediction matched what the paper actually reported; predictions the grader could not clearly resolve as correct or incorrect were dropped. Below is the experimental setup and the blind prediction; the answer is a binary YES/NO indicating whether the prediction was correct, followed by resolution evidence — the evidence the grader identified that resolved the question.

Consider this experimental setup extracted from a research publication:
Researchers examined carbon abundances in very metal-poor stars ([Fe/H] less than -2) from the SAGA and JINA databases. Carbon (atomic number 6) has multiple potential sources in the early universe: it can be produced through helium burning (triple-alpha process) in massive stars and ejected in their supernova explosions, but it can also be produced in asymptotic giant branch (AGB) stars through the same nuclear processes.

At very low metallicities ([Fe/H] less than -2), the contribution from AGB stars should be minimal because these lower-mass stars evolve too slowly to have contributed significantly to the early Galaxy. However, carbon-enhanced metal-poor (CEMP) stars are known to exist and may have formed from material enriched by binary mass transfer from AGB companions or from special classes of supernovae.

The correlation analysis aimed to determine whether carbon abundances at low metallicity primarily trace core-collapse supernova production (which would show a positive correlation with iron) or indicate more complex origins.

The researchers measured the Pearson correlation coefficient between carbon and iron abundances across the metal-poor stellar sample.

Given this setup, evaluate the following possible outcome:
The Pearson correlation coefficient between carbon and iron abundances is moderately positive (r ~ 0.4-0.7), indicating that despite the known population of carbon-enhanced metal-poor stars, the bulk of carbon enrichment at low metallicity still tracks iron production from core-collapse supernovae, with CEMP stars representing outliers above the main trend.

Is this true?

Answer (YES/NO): NO